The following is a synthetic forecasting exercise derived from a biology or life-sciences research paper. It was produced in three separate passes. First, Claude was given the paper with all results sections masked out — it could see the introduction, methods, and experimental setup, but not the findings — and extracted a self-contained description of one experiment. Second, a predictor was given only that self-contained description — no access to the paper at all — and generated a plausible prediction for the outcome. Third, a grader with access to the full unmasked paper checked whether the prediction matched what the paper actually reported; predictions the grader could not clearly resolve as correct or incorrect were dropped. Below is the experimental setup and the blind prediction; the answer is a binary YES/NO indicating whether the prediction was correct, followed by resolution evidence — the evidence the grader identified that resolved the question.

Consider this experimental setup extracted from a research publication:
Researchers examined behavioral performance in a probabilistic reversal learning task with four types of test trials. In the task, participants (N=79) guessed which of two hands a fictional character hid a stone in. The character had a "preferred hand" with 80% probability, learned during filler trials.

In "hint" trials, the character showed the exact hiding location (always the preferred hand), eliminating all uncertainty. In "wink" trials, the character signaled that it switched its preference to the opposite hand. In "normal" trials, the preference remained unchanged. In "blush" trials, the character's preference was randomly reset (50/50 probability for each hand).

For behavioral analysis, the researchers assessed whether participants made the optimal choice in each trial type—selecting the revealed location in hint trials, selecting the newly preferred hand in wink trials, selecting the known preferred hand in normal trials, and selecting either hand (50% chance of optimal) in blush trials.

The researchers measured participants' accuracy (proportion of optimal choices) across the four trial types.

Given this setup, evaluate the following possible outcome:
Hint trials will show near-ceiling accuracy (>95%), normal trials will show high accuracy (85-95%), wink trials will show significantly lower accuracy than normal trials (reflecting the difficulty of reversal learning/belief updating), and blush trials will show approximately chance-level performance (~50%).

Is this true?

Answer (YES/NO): NO